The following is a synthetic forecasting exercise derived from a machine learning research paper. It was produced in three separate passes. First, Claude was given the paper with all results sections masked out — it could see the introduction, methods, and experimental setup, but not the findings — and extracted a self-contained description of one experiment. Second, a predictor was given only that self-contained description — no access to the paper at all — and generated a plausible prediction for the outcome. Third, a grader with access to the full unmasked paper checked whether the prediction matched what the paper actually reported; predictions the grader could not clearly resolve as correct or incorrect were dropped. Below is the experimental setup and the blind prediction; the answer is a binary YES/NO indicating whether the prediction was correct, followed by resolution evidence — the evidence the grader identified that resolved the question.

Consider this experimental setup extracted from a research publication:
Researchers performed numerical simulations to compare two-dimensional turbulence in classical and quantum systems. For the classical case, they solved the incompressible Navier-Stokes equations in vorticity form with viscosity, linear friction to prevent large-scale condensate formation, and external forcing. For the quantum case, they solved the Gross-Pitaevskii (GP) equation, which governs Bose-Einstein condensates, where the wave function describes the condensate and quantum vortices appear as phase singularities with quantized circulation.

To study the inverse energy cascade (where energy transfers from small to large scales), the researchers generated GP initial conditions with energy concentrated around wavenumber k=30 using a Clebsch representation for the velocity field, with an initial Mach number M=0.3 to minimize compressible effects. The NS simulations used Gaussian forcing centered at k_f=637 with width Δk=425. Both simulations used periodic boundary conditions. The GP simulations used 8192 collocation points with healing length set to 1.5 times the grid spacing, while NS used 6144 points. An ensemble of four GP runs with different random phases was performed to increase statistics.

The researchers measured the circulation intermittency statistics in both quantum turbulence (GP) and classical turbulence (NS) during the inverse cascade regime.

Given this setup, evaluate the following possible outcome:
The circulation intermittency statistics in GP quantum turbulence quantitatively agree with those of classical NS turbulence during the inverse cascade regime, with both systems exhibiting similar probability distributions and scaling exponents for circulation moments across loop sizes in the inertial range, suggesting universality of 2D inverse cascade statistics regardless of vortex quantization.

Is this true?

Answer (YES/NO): YES